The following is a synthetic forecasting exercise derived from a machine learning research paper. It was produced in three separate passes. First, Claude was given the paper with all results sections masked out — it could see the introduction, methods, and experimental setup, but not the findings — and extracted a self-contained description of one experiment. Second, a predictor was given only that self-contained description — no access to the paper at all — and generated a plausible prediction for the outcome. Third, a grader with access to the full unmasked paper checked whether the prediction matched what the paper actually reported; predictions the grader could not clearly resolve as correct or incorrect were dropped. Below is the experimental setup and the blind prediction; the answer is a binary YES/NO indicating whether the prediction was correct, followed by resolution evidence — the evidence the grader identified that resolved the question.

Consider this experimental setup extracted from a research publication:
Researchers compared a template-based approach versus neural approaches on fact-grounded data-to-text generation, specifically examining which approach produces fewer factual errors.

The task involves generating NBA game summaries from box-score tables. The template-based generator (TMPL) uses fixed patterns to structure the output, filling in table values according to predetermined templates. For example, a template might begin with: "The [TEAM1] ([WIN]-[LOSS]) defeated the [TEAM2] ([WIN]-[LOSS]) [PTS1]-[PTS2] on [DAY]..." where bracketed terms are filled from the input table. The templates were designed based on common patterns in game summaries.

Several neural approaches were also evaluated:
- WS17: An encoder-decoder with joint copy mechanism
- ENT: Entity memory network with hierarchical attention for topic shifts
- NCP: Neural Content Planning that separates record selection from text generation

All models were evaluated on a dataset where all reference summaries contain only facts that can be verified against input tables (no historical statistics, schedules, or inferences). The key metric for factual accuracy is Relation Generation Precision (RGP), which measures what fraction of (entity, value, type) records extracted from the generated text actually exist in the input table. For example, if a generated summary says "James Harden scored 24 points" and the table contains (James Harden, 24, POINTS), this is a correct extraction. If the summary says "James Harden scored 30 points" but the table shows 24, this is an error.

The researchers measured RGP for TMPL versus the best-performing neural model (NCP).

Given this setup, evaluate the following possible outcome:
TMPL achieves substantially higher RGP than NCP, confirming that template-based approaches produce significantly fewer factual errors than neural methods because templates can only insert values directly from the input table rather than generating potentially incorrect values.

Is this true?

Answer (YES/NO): YES